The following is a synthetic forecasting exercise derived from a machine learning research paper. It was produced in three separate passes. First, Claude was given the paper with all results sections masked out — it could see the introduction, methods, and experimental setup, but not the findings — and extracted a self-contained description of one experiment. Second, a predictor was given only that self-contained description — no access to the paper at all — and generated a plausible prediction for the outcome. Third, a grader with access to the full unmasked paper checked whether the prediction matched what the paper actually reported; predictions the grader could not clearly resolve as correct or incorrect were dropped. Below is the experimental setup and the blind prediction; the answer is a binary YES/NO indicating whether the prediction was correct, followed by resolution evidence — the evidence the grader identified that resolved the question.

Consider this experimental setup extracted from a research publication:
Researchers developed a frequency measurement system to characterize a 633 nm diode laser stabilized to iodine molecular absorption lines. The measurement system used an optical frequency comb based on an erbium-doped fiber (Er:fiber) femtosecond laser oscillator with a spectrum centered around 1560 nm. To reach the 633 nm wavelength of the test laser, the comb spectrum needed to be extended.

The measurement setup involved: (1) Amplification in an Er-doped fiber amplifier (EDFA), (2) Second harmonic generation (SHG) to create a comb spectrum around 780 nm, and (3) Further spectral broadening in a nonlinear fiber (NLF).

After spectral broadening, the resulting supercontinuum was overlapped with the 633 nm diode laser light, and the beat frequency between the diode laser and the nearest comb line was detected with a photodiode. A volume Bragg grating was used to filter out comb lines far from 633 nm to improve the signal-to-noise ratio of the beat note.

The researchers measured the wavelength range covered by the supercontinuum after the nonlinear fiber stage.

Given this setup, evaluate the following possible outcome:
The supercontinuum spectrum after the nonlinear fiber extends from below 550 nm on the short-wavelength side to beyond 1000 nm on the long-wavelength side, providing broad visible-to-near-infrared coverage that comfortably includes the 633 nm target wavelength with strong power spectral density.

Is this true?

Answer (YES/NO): NO